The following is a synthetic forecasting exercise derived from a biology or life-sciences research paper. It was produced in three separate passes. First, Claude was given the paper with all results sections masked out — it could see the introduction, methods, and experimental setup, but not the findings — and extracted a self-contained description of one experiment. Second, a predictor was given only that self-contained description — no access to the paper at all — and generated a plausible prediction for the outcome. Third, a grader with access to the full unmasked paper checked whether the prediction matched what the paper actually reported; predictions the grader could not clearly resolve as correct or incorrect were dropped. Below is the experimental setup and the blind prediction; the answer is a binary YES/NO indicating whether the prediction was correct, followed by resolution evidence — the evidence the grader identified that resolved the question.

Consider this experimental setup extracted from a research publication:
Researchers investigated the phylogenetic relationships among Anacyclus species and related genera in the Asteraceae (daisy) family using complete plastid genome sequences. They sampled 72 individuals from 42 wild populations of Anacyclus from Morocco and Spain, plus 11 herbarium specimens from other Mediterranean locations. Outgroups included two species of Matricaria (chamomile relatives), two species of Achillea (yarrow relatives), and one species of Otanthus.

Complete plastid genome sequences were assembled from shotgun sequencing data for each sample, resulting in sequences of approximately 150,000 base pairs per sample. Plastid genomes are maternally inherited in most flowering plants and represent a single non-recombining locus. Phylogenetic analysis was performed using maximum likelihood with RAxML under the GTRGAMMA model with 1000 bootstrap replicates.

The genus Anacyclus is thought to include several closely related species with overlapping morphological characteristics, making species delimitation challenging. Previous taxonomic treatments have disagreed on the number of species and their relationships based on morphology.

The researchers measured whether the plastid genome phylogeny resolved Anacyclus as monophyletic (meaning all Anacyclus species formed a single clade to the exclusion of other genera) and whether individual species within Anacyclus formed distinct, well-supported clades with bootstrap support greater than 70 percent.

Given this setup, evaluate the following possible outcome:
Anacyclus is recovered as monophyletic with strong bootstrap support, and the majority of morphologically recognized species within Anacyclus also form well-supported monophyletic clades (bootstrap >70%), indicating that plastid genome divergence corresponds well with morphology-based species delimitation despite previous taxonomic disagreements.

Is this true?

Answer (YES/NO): NO